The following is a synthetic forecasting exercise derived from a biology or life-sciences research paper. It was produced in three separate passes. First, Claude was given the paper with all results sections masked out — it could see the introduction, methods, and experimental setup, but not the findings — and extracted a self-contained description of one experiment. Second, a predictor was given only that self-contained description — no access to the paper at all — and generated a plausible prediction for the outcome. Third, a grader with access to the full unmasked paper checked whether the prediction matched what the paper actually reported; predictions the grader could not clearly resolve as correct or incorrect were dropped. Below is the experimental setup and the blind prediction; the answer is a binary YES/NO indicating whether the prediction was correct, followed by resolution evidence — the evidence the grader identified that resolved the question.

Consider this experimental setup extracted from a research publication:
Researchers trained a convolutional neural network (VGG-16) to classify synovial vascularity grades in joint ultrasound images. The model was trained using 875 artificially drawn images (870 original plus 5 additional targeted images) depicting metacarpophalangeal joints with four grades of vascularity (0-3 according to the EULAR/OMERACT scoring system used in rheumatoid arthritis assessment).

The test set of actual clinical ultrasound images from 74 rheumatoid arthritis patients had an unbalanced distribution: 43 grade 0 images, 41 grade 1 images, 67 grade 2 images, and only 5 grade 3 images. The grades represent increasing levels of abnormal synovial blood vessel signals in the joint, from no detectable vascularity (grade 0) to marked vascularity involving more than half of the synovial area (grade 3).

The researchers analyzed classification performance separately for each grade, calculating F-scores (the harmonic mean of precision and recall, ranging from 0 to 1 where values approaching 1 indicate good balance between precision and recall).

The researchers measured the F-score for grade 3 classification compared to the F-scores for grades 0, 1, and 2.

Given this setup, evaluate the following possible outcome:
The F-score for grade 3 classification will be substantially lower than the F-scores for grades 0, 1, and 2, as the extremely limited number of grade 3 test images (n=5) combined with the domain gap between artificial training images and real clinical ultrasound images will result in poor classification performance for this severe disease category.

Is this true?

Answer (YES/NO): YES